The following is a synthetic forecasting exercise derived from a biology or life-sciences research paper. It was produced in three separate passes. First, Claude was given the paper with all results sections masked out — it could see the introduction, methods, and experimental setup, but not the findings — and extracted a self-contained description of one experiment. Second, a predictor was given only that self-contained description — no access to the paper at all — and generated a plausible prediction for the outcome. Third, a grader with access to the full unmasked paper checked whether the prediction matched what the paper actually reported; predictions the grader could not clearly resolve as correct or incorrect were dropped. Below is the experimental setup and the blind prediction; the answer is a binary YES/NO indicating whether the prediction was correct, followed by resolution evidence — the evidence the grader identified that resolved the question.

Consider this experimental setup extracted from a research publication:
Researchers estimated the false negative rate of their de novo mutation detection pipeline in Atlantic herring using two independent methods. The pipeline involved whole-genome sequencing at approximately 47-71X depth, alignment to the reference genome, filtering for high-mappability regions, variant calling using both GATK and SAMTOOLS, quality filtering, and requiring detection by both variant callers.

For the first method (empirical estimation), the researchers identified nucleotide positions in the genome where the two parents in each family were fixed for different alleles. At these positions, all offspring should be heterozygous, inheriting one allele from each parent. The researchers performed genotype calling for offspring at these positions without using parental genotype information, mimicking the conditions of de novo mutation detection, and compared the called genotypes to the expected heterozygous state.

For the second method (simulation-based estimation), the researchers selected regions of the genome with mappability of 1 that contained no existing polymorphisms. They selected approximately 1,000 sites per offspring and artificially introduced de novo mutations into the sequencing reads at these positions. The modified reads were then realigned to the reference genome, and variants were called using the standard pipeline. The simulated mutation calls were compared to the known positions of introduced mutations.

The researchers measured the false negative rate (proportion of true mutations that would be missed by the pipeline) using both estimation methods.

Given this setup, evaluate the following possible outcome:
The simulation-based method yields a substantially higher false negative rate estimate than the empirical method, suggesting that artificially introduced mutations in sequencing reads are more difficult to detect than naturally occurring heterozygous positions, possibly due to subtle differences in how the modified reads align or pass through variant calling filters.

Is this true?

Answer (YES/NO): NO